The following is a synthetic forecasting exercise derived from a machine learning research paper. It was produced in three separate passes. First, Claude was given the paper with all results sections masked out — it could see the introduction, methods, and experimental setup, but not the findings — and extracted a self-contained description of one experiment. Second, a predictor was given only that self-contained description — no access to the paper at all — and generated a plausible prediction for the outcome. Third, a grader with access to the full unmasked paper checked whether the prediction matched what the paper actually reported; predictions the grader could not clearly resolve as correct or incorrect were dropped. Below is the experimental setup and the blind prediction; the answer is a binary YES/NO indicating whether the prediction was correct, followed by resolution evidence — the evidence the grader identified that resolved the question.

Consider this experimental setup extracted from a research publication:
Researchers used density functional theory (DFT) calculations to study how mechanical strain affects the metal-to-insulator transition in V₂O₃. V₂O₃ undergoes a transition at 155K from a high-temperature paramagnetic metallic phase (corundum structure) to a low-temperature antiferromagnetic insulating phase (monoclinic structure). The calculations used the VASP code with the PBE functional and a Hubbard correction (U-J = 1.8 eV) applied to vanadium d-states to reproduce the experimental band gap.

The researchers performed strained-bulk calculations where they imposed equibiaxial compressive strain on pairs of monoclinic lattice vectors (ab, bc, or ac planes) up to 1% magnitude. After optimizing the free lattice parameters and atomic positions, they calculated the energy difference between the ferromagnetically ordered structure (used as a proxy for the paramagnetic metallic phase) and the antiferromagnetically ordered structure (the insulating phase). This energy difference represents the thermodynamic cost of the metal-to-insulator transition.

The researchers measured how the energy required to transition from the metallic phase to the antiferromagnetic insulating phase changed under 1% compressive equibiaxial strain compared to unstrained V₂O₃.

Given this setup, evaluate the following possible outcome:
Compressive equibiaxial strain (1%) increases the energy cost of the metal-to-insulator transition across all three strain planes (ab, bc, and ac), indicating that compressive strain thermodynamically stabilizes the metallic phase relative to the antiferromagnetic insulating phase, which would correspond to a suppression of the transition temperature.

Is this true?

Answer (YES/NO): NO